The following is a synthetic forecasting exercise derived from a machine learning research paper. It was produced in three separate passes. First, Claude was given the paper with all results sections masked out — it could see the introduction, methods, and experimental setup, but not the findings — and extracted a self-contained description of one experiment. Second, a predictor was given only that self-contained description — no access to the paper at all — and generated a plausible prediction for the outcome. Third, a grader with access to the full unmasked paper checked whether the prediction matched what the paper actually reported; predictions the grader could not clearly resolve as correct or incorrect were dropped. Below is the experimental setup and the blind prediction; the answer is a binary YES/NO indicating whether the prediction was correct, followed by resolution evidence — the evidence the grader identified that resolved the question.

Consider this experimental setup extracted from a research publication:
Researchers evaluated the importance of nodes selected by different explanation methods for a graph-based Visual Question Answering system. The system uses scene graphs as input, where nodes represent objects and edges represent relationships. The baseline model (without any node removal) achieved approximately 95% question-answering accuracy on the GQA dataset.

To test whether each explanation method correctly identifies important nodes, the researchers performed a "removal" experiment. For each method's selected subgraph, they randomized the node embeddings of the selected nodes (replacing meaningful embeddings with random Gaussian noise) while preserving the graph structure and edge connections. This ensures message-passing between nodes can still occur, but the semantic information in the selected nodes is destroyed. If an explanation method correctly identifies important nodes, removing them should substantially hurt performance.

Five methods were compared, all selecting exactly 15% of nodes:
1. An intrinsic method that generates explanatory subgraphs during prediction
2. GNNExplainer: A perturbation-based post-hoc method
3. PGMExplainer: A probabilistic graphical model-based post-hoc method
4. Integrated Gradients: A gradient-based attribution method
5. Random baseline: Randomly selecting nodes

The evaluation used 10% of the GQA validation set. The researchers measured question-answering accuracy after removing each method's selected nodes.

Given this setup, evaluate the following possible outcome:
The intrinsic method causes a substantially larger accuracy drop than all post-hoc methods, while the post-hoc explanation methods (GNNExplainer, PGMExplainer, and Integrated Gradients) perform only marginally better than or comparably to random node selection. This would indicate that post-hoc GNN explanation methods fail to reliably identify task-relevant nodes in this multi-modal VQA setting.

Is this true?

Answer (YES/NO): NO